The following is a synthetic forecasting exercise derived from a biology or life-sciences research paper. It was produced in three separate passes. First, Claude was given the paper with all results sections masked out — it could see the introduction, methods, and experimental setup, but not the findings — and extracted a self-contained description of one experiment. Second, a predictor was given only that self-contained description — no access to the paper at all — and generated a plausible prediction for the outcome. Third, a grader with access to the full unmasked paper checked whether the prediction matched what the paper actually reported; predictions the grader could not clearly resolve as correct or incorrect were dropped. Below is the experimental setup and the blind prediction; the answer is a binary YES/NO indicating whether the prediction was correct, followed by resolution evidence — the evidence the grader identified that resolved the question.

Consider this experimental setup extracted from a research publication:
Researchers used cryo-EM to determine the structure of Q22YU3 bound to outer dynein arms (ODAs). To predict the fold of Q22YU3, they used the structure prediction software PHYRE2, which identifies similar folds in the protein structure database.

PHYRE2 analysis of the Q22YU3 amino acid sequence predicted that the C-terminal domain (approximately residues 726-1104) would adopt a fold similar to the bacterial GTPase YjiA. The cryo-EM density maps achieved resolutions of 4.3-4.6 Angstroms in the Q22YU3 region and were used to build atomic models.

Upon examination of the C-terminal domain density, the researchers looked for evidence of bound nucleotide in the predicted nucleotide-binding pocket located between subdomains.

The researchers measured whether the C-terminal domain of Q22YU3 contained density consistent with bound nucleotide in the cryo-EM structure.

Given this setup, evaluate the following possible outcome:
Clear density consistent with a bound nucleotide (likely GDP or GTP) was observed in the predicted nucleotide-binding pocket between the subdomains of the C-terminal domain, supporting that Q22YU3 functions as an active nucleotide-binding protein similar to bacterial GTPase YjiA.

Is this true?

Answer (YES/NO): YES